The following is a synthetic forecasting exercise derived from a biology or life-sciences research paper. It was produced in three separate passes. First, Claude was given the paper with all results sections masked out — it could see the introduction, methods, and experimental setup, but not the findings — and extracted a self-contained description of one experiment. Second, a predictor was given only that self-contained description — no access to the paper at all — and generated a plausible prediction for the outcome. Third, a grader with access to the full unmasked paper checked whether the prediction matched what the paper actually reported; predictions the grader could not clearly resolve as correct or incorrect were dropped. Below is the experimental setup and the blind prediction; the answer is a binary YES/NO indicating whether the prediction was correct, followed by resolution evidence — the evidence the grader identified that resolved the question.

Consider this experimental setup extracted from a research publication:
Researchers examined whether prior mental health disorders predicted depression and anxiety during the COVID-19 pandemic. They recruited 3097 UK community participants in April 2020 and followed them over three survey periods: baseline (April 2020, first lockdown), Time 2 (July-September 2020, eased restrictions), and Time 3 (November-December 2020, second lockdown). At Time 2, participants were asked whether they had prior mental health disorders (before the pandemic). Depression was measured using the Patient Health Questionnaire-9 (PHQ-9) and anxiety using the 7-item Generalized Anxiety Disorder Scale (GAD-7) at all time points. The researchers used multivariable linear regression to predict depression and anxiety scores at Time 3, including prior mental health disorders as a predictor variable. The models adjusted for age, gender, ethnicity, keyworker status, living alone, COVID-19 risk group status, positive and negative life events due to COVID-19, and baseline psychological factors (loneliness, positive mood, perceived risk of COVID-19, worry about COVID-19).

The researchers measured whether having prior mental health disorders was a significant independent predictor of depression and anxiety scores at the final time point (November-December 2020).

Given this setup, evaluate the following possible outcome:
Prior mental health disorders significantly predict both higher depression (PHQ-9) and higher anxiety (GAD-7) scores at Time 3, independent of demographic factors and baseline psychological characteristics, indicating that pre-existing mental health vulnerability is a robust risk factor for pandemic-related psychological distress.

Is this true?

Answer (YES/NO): YES